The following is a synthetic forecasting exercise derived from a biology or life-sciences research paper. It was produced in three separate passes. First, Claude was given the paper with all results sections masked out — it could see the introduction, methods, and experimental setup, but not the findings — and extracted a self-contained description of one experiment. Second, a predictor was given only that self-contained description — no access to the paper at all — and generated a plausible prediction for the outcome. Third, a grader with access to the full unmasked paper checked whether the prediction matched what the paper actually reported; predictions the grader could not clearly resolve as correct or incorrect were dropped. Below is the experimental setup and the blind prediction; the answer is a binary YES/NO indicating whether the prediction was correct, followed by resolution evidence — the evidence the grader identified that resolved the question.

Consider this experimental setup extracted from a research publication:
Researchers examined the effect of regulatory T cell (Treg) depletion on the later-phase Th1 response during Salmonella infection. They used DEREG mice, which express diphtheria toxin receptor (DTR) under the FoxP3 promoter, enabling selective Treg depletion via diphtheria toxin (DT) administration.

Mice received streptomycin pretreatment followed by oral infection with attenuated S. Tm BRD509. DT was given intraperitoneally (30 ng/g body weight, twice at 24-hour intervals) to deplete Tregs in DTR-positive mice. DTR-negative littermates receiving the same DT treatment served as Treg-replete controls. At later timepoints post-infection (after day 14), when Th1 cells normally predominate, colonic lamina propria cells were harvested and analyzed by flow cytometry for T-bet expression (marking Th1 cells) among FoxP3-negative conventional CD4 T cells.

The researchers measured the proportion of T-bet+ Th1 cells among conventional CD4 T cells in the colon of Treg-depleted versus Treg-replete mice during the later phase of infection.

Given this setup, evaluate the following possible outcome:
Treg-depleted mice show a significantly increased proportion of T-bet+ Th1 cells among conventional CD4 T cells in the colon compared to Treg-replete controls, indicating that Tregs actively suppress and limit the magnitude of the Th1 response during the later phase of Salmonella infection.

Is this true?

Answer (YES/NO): NO